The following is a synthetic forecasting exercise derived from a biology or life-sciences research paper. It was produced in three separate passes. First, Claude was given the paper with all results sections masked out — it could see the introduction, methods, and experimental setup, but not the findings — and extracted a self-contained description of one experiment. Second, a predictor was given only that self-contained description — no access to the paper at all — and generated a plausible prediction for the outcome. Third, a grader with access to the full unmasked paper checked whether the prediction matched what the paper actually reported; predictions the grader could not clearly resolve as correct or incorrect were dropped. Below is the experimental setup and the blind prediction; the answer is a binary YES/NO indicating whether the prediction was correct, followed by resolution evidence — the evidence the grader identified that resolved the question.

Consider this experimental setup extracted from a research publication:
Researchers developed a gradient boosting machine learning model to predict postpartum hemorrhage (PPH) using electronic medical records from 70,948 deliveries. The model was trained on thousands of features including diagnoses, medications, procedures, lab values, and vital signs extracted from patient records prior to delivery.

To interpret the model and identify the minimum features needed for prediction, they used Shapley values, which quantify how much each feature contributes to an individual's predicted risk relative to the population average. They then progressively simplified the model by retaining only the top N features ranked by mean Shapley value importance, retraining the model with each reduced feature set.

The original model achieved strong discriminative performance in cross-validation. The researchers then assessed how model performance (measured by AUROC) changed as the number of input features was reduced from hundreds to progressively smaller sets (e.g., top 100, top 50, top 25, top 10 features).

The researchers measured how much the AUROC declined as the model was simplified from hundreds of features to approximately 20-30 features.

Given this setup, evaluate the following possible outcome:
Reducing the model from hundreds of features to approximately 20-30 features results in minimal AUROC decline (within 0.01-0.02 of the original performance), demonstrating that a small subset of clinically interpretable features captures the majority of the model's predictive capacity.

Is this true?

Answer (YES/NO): YES